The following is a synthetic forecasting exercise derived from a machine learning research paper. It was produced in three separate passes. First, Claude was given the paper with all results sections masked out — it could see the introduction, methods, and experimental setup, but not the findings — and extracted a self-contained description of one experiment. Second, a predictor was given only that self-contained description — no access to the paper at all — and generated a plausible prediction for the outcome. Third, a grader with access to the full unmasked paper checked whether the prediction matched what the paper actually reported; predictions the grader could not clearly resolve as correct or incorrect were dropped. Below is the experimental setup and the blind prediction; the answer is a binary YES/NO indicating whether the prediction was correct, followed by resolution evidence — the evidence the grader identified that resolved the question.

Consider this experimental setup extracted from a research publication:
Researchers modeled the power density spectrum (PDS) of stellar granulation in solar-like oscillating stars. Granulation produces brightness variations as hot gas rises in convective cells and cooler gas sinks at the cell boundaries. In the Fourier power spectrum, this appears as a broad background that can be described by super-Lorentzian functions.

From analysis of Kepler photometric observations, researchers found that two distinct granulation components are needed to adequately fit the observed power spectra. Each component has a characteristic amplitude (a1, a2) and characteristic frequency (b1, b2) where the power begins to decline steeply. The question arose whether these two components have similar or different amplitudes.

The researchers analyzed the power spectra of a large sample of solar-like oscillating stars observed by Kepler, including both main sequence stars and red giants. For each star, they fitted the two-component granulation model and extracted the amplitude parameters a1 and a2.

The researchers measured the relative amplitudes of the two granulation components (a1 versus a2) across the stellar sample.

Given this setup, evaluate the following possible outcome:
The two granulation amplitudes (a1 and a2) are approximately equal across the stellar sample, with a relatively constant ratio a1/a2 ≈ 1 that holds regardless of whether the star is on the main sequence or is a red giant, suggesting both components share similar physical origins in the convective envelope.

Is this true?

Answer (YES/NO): YES